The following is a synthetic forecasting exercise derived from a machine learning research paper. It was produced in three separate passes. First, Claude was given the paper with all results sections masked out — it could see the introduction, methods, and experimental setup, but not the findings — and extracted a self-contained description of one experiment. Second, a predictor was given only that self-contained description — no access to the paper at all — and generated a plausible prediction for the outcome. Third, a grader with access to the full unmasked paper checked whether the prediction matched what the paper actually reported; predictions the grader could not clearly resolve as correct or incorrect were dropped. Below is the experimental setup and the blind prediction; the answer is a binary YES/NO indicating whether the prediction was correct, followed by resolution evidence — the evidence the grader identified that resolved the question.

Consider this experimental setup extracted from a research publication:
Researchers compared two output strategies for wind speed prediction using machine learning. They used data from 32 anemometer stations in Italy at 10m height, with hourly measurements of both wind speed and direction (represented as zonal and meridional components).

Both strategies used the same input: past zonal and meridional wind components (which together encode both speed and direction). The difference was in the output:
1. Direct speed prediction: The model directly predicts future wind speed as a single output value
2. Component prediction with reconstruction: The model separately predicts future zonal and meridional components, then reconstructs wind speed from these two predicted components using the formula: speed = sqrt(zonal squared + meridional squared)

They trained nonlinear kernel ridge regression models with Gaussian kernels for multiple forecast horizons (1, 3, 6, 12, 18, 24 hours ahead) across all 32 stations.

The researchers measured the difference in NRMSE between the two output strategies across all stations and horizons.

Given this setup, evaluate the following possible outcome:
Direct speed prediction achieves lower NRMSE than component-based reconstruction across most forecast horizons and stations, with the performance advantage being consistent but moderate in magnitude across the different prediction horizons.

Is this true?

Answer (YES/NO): NO